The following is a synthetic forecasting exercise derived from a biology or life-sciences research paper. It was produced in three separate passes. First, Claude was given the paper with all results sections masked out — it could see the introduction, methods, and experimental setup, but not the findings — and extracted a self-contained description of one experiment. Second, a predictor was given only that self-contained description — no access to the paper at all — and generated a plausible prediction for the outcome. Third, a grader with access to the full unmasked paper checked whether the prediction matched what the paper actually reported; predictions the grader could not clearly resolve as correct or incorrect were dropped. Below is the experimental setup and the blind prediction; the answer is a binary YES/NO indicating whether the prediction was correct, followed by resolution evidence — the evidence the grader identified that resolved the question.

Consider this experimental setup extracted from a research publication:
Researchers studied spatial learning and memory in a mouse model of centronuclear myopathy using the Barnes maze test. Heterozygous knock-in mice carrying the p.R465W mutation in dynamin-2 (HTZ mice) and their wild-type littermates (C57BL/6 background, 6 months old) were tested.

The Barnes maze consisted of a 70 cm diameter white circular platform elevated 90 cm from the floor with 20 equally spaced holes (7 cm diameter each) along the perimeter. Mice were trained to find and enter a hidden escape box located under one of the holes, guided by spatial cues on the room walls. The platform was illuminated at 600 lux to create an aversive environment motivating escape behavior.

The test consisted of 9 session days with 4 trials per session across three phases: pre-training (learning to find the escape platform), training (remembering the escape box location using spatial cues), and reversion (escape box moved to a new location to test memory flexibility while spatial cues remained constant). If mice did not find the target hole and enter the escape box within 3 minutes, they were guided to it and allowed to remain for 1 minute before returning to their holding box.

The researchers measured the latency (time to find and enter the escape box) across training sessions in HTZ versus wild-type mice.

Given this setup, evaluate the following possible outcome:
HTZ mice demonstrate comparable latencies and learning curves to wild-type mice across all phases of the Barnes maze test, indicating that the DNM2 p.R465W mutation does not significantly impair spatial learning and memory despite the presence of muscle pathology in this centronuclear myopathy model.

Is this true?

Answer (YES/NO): NO